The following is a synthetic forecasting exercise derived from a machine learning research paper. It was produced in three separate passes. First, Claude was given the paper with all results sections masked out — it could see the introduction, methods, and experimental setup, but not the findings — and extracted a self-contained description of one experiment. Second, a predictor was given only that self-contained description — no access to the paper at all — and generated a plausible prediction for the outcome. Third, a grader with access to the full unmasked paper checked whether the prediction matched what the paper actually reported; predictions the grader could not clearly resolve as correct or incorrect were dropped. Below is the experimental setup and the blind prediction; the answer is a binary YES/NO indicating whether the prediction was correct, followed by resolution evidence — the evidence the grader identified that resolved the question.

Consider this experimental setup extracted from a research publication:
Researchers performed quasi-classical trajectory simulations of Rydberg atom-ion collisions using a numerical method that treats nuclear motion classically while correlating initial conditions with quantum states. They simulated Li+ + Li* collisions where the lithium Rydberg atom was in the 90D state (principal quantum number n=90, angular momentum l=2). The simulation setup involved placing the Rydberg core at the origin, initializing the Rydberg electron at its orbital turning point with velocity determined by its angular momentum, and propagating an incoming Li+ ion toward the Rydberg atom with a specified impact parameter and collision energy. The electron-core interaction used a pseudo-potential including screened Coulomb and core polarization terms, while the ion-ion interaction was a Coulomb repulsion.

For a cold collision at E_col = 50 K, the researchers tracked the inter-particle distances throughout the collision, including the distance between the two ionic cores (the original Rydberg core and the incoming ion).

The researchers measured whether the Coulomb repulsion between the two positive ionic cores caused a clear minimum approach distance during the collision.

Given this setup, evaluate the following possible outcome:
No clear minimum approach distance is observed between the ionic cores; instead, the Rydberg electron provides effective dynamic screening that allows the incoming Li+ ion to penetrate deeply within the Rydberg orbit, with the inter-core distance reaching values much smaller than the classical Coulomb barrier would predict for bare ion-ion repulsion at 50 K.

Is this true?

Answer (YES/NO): NO